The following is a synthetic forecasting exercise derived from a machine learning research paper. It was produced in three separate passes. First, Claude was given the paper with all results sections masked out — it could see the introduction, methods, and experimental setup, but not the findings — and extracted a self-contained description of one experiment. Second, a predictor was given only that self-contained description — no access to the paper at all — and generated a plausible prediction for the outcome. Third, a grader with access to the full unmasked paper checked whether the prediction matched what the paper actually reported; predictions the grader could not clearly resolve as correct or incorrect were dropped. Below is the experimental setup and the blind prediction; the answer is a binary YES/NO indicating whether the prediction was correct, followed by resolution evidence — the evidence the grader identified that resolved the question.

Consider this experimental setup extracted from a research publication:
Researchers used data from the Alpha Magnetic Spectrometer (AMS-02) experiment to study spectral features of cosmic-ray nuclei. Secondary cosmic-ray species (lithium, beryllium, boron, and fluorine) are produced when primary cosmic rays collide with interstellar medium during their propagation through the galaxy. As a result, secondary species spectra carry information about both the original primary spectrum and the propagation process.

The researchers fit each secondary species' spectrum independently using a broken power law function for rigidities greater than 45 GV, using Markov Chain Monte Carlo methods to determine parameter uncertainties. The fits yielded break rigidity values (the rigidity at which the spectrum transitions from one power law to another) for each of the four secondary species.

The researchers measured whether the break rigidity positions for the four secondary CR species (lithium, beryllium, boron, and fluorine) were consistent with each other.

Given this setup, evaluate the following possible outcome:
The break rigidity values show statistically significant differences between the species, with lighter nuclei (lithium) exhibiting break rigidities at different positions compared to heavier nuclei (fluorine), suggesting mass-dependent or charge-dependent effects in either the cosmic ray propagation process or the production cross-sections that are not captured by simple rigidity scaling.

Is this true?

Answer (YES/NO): NO